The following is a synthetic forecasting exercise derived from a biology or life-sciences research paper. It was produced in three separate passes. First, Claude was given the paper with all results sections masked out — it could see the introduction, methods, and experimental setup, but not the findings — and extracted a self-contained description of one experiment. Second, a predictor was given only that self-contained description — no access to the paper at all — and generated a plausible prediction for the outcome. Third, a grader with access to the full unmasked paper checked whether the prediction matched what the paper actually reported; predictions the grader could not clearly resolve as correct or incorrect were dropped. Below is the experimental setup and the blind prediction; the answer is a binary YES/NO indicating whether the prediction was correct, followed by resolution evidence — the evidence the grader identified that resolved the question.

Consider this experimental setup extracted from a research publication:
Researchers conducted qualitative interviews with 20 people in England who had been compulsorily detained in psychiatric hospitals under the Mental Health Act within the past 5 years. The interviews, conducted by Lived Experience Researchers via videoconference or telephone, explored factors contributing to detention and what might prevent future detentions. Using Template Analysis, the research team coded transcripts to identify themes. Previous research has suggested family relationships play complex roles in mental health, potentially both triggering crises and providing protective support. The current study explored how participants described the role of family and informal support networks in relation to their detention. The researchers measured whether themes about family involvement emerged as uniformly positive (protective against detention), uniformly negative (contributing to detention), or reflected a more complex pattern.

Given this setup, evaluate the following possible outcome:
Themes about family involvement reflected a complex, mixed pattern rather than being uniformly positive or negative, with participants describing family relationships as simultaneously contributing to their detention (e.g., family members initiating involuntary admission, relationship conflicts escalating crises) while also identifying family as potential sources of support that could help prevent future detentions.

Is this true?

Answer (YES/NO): YES